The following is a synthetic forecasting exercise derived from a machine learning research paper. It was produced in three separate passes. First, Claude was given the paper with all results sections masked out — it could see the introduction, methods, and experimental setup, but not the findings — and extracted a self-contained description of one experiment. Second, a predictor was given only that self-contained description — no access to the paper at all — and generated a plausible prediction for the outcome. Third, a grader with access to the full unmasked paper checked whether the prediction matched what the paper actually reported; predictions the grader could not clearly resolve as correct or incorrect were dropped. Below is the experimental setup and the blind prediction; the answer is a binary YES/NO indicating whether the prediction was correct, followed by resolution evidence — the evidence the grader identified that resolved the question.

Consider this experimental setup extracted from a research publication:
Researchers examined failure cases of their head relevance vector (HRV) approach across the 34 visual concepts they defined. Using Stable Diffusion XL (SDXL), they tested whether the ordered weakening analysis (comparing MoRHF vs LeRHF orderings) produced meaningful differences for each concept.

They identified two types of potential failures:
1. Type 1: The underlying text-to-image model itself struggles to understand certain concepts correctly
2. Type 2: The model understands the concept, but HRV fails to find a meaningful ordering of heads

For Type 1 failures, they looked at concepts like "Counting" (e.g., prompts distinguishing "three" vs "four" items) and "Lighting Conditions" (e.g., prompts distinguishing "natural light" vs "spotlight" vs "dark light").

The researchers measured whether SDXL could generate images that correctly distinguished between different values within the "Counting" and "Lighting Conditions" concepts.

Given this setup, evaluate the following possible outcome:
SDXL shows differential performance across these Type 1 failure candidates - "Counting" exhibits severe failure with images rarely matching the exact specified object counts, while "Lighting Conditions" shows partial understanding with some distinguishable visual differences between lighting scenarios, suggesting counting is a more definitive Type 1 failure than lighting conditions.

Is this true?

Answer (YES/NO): NO